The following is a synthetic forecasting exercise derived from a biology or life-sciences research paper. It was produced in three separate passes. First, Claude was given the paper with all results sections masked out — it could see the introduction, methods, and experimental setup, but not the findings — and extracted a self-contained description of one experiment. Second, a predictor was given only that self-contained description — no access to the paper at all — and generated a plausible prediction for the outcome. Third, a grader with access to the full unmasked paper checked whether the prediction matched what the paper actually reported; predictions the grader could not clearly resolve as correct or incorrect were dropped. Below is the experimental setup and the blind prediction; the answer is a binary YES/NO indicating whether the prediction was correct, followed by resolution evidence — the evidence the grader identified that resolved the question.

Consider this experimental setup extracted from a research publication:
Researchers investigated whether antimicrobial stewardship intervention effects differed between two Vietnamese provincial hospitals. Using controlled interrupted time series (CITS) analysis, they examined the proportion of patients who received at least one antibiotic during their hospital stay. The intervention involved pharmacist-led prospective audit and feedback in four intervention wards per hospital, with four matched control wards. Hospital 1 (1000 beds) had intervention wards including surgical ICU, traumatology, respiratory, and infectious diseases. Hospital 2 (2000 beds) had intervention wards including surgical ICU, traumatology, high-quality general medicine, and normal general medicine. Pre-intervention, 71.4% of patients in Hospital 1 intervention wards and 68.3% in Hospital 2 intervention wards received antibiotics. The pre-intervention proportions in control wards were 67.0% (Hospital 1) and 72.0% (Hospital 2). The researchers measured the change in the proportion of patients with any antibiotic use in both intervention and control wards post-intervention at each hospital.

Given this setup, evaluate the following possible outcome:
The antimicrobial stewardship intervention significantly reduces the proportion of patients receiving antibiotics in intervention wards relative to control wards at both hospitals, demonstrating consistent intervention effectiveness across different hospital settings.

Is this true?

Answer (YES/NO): NO